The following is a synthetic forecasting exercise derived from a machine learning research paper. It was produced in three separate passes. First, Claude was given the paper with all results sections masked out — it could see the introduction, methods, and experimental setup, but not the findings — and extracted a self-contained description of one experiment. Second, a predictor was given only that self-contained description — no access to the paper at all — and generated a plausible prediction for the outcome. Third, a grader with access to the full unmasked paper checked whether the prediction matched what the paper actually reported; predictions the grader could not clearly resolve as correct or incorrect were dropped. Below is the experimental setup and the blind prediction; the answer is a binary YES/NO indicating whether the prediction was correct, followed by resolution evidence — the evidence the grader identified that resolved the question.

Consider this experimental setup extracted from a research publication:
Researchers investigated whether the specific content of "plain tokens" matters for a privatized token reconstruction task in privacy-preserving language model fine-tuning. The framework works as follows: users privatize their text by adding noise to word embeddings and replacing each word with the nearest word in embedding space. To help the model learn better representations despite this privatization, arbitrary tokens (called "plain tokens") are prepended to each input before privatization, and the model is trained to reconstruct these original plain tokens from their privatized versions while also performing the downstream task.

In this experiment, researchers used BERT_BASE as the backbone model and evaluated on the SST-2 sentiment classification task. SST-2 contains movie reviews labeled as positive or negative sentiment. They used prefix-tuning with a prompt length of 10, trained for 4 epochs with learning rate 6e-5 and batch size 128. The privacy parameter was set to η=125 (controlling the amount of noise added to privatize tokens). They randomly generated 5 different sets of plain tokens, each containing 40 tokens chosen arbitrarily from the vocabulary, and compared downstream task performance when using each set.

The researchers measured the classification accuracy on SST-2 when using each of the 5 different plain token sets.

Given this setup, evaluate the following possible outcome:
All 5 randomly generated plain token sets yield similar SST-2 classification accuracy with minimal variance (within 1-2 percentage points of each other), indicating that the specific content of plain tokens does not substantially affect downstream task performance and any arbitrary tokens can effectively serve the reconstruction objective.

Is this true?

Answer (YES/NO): YES